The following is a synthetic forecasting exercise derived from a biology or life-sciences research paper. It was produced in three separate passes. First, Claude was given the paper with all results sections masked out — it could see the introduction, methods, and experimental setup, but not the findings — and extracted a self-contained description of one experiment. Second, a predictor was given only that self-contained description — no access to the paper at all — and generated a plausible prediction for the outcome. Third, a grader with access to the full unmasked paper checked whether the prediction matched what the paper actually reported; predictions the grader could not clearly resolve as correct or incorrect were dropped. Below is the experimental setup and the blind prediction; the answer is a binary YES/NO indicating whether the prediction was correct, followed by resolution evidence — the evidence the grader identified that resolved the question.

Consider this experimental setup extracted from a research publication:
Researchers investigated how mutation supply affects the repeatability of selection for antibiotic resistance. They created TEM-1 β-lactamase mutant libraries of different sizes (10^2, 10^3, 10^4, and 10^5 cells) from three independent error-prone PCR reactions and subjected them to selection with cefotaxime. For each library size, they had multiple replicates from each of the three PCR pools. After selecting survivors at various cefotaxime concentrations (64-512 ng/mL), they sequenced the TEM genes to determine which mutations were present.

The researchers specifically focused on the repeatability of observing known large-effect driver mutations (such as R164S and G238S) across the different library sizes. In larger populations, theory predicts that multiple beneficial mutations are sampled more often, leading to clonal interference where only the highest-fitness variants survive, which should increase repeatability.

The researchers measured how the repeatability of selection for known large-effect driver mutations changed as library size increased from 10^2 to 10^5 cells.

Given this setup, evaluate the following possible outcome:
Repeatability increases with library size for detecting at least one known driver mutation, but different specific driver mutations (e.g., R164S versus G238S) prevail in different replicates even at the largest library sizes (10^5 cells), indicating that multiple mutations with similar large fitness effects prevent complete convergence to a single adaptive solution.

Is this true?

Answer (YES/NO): NO